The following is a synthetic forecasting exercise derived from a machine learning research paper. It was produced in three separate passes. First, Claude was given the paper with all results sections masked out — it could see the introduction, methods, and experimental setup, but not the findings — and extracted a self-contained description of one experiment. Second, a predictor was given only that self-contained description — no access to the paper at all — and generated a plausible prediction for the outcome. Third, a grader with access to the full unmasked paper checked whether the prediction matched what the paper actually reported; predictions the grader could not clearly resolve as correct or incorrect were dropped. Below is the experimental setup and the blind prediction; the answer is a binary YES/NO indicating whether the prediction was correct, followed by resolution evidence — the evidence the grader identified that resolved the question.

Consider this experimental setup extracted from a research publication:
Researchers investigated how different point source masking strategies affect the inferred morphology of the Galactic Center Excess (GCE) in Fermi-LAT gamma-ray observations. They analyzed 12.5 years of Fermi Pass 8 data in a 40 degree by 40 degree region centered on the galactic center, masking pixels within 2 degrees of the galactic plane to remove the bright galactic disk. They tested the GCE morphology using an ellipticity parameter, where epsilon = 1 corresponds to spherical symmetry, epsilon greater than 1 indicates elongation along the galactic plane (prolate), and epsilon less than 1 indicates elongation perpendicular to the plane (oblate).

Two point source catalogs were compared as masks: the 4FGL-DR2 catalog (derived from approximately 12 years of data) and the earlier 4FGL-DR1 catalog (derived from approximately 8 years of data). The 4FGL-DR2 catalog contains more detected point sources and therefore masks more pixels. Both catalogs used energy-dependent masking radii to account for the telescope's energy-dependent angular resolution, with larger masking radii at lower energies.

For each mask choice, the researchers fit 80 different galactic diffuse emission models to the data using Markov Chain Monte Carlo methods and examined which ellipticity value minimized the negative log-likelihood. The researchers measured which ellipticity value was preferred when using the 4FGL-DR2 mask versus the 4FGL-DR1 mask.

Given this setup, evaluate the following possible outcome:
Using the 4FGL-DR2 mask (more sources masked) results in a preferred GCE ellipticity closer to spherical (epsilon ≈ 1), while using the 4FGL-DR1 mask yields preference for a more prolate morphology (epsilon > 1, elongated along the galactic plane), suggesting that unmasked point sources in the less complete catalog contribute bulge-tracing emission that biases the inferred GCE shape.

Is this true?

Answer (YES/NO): NO